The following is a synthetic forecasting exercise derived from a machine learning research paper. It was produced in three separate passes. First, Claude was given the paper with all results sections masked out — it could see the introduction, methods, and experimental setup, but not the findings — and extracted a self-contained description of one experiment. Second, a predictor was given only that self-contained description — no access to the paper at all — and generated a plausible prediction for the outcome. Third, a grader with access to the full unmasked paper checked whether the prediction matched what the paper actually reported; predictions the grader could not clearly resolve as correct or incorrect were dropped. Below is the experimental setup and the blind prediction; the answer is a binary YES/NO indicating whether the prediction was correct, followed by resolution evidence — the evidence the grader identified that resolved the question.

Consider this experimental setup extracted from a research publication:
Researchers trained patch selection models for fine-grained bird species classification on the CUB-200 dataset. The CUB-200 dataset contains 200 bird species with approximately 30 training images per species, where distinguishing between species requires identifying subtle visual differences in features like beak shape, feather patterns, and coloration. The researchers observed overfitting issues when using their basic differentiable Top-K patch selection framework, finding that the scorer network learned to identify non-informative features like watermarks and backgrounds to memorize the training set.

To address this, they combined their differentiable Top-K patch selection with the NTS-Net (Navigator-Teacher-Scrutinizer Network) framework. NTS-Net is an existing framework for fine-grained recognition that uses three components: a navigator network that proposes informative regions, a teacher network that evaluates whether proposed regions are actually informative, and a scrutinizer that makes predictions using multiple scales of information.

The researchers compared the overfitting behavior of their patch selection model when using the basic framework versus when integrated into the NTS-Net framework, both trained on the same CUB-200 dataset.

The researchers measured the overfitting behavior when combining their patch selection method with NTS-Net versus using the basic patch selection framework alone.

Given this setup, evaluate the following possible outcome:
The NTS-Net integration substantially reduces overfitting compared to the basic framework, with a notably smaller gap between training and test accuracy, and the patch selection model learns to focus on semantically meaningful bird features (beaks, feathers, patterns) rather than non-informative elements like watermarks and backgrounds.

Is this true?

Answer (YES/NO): NO